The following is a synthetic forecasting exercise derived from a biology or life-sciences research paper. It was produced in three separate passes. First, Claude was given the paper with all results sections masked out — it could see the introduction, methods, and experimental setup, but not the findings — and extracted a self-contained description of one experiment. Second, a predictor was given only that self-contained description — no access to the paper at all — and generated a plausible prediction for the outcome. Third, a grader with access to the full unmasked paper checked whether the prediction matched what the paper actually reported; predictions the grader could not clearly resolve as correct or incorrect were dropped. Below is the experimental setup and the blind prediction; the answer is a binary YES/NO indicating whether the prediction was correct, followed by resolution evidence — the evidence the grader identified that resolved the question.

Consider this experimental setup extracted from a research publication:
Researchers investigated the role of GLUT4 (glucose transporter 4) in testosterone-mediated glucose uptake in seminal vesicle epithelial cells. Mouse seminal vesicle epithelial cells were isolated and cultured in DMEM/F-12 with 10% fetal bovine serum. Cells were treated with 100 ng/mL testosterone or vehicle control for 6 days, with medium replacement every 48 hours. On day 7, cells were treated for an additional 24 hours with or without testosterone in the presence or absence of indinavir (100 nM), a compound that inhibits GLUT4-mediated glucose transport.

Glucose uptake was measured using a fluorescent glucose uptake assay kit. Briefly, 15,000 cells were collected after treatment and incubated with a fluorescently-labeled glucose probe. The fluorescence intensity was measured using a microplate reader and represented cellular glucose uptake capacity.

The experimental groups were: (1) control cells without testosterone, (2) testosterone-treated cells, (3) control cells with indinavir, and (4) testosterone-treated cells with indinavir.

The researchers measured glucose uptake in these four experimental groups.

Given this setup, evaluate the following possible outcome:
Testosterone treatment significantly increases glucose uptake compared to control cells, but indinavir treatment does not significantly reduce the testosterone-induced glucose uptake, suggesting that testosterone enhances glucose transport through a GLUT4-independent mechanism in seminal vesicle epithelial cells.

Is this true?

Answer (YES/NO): NO